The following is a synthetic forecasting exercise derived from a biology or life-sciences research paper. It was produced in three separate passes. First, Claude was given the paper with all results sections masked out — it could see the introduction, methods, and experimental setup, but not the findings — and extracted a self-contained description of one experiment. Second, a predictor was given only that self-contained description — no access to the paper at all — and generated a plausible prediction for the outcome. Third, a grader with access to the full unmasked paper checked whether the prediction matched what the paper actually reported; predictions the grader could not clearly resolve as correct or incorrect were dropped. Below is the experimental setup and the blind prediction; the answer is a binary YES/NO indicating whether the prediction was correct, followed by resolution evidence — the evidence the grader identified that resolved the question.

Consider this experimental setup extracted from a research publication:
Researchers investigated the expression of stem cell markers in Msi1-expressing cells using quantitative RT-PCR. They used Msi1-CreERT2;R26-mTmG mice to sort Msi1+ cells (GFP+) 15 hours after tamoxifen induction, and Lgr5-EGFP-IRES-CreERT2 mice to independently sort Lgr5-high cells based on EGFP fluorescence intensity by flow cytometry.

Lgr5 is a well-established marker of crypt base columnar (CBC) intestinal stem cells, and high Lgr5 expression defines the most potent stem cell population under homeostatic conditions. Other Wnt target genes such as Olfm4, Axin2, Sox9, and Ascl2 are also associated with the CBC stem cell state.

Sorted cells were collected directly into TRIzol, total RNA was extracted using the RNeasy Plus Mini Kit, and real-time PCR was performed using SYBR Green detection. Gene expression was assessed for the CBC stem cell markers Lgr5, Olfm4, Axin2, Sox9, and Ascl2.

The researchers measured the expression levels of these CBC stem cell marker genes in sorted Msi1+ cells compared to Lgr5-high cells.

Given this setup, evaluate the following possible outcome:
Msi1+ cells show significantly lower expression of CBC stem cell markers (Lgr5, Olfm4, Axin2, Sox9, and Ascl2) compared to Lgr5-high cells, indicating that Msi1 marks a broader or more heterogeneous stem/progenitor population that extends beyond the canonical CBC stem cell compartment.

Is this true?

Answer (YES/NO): YES